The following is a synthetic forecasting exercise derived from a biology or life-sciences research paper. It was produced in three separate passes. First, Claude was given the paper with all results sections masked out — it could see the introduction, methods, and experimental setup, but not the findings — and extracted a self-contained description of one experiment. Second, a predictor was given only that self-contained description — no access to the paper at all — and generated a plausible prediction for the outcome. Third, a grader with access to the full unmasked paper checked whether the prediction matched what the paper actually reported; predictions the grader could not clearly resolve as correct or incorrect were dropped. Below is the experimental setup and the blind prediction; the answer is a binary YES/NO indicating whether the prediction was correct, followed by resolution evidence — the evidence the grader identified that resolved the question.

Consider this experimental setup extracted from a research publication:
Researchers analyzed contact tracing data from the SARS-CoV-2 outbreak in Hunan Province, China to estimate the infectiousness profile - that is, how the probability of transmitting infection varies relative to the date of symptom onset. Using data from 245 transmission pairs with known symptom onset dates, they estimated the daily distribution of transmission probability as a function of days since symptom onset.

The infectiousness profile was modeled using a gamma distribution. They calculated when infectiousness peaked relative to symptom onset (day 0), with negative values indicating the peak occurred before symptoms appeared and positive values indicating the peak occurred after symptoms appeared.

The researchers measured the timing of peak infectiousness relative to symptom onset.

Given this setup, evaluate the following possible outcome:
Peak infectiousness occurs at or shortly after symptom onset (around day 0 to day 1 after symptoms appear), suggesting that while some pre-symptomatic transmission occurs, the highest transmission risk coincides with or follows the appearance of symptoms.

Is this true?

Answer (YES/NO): NO